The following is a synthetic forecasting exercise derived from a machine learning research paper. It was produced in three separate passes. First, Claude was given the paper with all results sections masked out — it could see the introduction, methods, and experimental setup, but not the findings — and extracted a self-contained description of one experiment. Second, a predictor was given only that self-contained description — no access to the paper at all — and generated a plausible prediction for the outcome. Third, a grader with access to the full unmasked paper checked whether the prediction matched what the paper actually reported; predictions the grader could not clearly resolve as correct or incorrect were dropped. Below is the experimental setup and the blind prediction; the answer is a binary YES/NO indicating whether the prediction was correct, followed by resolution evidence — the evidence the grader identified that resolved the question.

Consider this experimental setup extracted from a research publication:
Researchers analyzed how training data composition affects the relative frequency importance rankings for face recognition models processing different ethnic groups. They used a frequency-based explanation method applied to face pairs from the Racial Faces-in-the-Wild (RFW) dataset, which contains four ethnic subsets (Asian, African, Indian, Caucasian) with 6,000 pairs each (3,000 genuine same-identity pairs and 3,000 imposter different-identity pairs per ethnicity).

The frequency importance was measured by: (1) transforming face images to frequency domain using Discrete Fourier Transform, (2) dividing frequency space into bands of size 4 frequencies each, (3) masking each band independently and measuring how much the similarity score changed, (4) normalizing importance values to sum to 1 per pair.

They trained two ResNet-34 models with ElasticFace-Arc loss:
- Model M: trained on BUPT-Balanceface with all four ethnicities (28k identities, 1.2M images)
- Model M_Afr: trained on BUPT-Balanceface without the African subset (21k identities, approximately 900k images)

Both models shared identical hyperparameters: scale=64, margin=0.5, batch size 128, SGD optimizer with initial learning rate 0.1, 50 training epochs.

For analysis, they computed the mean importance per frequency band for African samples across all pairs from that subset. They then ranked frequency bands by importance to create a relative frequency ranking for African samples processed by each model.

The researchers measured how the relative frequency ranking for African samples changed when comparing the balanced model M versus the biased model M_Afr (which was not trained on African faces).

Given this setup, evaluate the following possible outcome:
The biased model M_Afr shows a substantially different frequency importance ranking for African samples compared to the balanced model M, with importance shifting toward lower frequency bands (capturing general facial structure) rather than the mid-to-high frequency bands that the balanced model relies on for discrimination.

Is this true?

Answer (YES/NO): NO